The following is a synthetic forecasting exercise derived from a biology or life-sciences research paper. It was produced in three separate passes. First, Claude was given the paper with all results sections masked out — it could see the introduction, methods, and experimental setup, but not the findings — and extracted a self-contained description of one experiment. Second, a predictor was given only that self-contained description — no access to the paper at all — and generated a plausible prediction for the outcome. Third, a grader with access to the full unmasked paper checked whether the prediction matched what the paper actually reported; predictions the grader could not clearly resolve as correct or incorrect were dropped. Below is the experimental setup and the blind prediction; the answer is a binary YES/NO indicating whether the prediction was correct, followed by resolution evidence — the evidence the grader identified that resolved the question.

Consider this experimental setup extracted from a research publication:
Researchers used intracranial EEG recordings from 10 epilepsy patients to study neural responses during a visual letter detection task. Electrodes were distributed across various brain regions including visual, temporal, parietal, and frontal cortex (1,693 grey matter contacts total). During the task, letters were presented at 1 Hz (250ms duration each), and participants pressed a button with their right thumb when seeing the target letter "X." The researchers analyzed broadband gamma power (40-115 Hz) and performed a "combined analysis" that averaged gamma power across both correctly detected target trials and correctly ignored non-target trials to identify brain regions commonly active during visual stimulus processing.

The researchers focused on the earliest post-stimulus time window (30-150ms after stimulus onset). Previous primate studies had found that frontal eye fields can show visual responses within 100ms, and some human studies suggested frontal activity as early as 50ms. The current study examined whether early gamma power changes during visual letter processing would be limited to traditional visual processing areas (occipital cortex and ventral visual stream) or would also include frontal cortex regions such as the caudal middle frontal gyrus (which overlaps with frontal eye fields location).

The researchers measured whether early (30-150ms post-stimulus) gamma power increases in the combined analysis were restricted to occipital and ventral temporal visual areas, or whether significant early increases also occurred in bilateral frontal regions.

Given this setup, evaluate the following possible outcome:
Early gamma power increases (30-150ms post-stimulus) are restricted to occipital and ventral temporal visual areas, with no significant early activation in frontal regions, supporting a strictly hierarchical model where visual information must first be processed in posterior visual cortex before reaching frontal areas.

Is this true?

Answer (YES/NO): NO